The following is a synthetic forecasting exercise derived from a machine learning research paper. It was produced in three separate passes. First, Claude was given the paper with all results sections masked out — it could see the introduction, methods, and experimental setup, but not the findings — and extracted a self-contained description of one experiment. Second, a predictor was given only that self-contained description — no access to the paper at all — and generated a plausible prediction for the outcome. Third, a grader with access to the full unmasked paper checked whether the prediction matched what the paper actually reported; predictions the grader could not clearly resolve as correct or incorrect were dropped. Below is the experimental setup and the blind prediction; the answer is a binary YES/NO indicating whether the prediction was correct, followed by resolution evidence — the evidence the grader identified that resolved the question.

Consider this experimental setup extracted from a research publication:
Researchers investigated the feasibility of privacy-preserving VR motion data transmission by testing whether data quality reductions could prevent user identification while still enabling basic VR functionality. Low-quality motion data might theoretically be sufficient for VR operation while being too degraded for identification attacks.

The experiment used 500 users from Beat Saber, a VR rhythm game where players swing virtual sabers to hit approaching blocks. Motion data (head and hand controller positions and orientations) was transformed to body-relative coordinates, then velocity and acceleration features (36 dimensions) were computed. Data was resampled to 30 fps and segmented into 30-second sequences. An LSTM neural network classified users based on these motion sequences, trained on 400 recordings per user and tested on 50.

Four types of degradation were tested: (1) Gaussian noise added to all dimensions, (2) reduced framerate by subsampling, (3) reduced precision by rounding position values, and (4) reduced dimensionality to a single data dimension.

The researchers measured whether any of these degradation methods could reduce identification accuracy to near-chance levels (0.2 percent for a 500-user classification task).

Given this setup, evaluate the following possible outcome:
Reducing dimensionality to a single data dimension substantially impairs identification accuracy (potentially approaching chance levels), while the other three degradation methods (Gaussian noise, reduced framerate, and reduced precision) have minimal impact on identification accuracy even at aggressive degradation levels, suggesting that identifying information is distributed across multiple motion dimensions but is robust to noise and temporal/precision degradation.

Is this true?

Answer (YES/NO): NO